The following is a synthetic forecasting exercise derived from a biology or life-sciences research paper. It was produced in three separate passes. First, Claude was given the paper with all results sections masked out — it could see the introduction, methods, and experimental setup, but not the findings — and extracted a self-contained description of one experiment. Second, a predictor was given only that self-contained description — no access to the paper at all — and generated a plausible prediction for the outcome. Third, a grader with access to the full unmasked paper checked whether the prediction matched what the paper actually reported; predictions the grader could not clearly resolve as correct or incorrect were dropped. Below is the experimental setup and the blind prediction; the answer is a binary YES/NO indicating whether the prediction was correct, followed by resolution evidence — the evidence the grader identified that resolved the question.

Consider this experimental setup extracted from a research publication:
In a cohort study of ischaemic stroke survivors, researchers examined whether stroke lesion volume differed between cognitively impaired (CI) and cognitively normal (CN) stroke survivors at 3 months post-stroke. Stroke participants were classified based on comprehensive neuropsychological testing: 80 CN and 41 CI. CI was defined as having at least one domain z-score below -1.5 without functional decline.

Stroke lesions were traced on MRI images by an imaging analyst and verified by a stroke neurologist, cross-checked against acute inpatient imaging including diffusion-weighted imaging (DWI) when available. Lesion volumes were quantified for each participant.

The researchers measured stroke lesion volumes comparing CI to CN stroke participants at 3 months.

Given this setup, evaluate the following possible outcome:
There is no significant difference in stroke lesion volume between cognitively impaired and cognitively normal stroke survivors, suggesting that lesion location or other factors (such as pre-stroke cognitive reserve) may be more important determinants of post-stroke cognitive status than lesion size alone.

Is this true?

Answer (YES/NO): NO